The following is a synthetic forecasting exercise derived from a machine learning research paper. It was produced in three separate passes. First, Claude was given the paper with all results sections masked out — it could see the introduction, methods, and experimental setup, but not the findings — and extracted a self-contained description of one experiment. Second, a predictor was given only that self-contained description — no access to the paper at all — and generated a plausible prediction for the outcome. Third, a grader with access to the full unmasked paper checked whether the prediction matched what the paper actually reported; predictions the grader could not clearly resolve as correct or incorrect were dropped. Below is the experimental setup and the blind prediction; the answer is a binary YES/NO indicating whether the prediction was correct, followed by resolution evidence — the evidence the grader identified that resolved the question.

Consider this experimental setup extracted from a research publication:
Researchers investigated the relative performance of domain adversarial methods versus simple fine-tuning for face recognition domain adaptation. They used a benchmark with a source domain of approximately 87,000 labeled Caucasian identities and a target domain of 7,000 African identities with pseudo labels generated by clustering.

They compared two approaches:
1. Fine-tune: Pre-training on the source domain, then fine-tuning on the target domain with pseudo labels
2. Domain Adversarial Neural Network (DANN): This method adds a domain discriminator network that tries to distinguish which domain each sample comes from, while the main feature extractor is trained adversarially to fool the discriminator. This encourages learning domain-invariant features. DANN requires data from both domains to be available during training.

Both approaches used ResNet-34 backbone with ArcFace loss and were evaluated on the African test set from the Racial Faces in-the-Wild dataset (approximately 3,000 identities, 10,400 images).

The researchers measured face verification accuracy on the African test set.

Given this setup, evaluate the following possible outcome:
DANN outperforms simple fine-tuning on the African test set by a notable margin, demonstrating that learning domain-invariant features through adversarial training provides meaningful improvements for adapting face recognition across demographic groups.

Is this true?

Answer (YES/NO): NO